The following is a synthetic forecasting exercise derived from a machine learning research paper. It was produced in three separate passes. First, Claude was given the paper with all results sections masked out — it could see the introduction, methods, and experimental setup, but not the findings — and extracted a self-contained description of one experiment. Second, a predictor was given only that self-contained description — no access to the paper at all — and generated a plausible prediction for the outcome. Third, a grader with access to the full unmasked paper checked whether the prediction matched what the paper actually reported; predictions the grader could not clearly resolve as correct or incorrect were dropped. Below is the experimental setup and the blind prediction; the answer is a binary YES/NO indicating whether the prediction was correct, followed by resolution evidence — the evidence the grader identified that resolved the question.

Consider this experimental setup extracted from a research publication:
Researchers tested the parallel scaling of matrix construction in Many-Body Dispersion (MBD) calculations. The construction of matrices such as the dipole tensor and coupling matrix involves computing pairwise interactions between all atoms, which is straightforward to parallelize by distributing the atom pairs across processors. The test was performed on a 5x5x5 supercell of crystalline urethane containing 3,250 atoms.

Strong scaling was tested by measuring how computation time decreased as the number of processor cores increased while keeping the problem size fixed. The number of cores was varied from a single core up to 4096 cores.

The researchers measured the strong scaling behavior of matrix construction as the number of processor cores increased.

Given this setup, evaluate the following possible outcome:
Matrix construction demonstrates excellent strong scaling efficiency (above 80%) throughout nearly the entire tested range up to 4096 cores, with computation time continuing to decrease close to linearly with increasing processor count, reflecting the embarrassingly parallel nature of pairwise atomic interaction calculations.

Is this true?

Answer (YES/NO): YES